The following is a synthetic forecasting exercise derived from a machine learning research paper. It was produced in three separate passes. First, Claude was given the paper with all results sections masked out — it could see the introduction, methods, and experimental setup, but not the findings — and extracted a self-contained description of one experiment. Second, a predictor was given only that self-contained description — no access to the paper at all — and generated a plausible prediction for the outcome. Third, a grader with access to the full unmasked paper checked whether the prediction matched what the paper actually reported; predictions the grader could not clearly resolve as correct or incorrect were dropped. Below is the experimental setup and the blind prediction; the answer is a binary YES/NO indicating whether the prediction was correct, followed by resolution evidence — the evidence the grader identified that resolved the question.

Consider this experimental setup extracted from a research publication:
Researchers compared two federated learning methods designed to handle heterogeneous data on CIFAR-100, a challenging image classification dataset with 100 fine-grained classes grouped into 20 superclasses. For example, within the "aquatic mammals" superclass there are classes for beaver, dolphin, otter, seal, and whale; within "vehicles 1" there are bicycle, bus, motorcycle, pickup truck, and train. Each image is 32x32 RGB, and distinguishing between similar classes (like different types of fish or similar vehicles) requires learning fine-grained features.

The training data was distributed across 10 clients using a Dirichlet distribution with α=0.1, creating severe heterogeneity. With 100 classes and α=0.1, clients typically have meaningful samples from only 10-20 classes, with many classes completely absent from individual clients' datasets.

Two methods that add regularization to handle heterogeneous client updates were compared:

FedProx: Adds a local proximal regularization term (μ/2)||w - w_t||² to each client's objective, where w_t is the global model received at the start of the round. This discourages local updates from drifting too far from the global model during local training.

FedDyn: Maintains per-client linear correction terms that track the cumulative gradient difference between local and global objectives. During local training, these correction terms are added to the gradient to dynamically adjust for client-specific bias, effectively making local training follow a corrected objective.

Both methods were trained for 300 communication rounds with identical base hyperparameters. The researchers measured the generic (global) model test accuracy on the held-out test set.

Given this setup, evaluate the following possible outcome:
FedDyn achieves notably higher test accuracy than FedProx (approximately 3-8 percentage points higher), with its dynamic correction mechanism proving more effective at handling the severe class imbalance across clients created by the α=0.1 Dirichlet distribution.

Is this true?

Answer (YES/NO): NO